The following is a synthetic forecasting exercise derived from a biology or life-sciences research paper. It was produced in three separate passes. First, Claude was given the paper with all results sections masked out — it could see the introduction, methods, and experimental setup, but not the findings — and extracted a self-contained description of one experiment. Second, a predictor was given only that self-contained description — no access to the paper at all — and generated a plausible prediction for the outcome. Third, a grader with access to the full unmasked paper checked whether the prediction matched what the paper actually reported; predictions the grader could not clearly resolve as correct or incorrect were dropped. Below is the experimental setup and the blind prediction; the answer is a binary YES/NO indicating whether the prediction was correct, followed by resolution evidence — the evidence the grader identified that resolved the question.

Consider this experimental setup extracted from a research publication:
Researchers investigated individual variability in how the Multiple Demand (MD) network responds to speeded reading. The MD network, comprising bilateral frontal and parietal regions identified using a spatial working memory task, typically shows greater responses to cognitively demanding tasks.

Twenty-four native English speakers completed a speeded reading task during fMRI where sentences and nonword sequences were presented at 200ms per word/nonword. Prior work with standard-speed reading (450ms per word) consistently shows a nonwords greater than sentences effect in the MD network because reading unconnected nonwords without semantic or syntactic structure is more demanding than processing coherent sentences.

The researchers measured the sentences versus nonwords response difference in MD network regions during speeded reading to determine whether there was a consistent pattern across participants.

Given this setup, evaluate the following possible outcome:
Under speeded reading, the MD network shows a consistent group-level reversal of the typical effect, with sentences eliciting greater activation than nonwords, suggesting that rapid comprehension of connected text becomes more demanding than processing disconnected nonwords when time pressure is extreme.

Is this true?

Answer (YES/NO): NO